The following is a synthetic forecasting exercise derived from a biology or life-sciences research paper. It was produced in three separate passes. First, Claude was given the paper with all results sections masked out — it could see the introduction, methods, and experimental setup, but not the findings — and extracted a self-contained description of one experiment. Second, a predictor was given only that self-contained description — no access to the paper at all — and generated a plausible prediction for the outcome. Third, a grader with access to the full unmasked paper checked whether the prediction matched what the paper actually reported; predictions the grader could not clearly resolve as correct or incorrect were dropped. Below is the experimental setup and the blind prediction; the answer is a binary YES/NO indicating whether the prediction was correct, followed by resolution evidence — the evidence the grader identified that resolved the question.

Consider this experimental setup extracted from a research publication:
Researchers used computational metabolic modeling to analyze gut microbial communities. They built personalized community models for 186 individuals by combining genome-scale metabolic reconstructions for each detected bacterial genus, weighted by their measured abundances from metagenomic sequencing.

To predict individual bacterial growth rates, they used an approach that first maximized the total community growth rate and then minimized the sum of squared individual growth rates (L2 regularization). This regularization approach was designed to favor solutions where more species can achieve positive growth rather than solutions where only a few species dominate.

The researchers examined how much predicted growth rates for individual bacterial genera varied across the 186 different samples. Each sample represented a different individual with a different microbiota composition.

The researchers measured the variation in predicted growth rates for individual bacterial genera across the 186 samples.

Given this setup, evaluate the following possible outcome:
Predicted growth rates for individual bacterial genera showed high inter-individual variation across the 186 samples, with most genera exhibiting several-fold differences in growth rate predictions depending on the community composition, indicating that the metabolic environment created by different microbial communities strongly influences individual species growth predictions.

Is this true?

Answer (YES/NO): YES